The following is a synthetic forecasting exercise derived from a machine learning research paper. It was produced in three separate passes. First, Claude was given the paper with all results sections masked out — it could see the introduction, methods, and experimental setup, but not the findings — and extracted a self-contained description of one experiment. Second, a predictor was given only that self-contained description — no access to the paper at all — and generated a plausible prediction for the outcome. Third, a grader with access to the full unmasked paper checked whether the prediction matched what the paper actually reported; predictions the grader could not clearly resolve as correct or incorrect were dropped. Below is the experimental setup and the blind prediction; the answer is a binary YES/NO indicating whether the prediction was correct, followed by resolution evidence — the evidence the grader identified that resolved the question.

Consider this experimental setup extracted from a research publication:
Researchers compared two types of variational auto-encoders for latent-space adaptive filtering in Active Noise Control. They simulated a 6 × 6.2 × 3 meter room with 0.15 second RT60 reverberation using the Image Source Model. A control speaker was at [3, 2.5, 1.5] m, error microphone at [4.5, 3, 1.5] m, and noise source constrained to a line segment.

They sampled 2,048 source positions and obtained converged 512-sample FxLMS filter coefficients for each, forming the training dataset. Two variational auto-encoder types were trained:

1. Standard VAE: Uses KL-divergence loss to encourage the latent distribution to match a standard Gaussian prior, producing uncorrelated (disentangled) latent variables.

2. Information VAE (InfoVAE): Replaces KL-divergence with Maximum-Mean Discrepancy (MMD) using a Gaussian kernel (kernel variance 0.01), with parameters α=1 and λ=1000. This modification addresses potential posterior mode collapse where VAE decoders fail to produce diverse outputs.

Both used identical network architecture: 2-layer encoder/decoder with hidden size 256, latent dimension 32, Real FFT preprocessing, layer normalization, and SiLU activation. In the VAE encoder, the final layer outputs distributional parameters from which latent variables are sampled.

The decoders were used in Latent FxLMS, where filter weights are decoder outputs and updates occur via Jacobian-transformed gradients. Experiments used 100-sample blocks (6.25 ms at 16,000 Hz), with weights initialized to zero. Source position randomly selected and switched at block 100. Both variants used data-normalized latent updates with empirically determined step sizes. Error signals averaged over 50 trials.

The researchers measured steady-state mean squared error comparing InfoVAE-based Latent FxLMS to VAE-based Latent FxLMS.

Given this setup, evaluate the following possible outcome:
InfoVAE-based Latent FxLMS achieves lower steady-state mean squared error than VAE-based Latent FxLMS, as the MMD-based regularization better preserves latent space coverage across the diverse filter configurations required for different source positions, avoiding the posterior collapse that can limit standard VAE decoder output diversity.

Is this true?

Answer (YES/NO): YES